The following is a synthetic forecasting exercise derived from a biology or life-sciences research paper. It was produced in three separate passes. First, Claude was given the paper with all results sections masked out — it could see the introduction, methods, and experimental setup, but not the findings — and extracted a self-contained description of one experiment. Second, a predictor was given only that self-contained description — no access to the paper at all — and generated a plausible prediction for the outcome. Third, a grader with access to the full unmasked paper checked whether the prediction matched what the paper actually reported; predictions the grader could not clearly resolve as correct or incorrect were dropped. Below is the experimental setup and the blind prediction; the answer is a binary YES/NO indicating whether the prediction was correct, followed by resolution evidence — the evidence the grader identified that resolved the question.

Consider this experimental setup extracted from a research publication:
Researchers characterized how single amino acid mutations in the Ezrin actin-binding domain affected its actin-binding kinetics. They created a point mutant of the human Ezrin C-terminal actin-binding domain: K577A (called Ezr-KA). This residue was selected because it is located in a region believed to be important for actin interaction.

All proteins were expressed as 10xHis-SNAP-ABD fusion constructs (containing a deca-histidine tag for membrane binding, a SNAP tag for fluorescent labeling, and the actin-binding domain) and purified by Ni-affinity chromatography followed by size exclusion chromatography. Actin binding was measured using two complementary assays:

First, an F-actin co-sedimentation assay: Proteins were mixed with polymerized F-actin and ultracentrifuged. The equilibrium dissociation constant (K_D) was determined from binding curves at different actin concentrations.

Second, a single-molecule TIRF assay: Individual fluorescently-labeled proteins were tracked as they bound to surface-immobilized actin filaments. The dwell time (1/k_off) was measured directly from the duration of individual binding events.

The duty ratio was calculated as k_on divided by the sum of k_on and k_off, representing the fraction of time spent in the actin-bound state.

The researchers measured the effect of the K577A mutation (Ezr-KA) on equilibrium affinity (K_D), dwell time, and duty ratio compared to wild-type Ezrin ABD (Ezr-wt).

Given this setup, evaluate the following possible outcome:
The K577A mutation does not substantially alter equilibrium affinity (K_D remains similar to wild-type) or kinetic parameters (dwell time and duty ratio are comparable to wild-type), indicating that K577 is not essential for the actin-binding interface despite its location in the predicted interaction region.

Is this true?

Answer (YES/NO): NO